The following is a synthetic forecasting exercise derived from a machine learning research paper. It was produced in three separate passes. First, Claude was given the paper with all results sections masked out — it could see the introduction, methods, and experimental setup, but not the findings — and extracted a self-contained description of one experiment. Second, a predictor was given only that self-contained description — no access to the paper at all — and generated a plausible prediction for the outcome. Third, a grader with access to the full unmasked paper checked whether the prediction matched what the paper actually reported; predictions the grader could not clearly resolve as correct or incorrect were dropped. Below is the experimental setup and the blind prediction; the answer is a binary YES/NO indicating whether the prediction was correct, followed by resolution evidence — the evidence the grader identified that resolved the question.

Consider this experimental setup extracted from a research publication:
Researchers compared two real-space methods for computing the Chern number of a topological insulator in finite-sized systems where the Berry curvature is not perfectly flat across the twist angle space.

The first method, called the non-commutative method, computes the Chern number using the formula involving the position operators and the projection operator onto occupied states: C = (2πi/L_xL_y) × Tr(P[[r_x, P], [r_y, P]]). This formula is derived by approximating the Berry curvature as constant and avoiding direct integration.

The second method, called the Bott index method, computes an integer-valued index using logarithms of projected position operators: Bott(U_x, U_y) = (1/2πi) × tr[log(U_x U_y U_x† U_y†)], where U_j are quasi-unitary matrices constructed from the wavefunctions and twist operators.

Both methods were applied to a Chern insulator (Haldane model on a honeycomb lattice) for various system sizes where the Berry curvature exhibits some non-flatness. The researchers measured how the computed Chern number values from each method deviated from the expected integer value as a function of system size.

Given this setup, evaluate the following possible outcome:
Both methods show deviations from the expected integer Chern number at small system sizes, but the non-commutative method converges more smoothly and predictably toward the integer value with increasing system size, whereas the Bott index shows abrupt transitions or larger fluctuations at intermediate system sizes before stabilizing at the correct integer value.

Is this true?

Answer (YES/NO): NO